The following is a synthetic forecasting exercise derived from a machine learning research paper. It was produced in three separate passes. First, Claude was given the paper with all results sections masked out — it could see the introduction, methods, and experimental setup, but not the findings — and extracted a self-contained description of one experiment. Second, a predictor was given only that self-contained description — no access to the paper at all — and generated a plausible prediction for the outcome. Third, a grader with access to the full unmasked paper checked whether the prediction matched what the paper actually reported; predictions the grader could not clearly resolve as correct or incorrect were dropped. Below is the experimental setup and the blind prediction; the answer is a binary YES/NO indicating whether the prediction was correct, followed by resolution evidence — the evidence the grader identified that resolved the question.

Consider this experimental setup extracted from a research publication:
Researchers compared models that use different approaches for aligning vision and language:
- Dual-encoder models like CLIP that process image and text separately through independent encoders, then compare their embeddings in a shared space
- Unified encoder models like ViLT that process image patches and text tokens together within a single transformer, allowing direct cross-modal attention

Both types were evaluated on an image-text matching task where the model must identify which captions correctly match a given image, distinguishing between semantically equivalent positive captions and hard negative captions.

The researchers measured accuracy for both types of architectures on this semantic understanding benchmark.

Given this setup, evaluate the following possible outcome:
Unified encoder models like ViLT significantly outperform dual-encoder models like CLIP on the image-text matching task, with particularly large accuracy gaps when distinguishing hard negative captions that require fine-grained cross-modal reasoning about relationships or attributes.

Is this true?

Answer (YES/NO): NO